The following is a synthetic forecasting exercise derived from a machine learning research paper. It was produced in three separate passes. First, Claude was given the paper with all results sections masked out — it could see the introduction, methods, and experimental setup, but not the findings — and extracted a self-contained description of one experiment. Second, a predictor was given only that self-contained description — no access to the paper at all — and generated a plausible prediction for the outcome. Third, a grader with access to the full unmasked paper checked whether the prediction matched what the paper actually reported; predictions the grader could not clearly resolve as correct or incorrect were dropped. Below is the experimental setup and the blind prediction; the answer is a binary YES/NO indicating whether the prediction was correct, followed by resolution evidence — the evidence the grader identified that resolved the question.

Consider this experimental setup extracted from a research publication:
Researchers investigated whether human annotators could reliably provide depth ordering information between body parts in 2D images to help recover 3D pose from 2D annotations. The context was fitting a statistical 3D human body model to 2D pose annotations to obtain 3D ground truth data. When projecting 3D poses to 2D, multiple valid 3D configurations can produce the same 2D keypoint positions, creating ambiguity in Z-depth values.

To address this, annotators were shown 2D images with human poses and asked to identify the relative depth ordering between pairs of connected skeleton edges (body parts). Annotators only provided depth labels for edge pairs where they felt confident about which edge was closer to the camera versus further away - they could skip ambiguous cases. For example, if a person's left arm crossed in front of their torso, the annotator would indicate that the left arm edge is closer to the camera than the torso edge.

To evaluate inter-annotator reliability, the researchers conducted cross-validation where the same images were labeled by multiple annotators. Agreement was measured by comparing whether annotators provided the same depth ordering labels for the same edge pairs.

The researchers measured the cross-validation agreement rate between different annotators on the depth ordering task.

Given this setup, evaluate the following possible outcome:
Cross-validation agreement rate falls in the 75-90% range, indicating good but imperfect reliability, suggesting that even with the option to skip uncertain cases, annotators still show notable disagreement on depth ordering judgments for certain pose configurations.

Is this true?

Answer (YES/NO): NO